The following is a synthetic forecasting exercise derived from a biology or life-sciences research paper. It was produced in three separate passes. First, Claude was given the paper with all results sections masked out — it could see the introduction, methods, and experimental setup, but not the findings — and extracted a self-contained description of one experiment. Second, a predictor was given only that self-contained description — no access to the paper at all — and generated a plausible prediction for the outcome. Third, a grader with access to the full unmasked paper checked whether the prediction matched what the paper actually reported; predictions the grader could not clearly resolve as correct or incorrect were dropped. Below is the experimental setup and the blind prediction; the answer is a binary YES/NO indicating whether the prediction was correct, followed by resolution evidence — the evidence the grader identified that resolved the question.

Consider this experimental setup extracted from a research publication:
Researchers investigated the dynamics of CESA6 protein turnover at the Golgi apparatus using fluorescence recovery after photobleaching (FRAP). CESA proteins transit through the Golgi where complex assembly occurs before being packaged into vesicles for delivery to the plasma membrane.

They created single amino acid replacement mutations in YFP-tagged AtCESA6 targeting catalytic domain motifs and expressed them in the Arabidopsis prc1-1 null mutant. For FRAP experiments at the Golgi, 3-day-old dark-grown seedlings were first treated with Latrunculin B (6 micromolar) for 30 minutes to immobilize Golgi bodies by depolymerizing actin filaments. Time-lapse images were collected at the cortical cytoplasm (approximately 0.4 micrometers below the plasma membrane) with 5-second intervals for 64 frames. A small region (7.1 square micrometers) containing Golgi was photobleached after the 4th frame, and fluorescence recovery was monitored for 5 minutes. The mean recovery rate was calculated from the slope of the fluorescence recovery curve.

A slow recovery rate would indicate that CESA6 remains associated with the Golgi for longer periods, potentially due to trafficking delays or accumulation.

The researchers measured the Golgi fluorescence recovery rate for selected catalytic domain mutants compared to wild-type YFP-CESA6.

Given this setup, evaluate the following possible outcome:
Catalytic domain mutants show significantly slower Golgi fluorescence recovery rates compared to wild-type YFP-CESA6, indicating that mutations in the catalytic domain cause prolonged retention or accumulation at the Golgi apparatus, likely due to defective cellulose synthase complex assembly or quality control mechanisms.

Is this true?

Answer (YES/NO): NO